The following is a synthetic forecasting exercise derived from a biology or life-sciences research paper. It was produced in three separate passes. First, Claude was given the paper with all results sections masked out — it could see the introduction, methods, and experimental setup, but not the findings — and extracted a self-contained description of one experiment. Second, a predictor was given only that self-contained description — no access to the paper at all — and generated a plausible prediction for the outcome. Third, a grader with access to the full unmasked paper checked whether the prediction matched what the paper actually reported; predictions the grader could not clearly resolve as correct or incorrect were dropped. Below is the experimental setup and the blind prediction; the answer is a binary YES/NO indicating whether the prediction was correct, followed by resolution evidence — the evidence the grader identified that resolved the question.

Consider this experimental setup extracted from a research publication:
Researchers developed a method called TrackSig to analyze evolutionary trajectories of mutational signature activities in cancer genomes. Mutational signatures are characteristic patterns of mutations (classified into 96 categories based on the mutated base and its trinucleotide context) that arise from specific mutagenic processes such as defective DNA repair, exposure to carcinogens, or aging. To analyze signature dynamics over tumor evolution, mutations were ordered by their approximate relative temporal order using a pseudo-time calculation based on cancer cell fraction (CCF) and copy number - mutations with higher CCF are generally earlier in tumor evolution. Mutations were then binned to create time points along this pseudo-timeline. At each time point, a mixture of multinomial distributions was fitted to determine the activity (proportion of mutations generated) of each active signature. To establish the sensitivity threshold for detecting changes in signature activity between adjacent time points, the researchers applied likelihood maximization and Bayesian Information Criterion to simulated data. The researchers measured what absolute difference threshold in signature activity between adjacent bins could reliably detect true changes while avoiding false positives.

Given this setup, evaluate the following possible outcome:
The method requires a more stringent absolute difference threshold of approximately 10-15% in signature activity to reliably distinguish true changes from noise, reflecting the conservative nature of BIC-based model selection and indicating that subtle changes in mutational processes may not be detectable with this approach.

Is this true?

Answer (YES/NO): NO